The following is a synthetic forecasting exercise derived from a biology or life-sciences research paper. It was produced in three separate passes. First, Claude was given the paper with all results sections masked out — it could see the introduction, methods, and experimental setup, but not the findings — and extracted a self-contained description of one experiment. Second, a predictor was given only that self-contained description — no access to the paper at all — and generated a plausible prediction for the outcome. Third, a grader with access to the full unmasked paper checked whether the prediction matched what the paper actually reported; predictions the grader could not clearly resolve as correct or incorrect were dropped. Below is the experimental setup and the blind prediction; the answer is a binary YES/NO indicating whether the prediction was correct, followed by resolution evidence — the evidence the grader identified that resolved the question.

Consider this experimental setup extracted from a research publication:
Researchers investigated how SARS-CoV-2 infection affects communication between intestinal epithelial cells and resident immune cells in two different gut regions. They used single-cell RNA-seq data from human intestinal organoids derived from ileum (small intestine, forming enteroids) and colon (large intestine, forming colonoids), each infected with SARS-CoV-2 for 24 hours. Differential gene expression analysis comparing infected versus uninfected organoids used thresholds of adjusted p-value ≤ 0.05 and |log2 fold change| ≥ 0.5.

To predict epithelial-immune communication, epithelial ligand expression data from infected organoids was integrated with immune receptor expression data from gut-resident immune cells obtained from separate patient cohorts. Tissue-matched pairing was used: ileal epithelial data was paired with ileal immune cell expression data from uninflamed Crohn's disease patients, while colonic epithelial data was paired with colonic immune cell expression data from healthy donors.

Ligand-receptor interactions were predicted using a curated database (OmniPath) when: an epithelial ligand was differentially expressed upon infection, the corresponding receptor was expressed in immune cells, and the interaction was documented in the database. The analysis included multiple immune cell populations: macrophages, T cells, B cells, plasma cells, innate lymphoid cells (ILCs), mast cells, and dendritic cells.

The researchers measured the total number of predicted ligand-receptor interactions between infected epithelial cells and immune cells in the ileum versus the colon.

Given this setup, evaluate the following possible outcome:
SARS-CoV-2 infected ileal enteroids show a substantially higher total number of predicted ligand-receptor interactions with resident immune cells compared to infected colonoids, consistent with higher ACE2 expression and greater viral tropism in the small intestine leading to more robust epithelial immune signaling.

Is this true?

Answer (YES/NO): YES